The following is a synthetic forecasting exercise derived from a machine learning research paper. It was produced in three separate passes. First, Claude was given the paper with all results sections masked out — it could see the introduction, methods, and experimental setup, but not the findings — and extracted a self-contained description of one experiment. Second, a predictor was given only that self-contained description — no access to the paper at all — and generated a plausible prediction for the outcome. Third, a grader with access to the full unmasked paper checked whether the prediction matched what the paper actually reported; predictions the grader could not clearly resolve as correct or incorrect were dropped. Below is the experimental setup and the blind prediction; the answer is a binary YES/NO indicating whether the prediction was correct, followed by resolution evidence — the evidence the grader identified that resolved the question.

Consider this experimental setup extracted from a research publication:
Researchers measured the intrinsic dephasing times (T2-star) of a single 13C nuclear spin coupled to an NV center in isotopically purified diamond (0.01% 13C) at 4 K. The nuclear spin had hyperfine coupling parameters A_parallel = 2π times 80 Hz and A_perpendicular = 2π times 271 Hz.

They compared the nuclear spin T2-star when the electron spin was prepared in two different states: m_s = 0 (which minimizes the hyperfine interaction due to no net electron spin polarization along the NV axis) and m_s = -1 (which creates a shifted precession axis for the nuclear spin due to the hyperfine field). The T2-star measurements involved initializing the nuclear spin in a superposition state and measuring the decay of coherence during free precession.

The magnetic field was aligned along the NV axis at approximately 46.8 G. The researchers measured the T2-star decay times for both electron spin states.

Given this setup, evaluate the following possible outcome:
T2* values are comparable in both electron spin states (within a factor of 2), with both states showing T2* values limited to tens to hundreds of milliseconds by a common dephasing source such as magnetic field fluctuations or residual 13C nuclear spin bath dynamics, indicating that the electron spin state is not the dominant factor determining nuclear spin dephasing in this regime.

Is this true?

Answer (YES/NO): YES